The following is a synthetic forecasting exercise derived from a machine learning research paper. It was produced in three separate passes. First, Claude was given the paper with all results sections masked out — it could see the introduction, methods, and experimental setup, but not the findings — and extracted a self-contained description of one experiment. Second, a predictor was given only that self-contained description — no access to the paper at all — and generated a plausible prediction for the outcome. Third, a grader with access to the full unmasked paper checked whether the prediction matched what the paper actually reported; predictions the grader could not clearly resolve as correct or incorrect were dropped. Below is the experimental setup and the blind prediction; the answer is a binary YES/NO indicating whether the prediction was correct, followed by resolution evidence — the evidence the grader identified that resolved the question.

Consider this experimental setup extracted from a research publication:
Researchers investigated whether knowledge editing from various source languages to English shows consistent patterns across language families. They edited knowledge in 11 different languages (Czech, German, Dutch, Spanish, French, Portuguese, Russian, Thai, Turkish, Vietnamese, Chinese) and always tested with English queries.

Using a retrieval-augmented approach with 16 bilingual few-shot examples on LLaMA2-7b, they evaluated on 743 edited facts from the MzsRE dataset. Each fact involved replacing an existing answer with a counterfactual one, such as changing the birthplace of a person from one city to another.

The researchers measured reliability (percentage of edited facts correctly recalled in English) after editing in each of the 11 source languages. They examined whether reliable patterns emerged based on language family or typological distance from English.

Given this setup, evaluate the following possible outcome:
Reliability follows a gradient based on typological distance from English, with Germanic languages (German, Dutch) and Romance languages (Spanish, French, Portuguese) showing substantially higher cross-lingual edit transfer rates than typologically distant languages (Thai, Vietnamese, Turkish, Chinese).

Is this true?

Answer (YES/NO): NO